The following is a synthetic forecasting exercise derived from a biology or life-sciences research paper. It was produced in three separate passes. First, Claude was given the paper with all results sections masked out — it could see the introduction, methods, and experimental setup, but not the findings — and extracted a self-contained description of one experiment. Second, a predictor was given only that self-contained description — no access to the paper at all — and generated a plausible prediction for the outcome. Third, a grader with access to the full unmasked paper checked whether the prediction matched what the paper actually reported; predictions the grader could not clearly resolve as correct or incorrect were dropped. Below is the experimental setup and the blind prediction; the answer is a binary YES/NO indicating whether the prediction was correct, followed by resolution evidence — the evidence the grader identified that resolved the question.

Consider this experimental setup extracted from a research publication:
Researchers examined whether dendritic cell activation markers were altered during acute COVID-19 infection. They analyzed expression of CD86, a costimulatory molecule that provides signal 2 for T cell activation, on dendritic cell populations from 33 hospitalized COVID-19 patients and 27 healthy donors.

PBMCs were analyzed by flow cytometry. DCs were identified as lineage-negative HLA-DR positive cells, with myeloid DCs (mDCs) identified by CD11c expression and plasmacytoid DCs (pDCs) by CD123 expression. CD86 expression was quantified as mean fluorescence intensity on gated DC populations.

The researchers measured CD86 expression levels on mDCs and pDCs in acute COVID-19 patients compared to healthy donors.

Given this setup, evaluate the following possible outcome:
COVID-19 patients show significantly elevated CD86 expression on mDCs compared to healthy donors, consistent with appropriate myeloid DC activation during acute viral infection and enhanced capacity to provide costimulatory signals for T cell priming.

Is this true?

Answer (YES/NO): NO